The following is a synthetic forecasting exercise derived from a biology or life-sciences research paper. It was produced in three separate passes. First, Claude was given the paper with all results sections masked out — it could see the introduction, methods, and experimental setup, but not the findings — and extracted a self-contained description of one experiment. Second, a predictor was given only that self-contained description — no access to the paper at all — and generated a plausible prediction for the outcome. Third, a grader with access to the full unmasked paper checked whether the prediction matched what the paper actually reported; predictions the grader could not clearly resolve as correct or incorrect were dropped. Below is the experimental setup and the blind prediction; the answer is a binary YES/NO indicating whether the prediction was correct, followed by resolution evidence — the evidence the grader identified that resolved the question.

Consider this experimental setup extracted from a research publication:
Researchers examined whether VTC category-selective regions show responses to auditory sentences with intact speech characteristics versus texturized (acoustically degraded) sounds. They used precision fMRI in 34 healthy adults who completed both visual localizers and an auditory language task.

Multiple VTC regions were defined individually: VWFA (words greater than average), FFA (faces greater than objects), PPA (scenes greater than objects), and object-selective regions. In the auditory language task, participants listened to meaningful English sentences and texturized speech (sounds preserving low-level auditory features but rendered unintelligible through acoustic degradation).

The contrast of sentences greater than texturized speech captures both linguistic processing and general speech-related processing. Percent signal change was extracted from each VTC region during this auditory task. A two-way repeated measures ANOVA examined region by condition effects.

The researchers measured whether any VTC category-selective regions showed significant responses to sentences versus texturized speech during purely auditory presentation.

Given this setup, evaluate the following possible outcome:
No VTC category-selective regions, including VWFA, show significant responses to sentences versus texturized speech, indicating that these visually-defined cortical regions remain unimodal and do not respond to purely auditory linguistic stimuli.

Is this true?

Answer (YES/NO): NO